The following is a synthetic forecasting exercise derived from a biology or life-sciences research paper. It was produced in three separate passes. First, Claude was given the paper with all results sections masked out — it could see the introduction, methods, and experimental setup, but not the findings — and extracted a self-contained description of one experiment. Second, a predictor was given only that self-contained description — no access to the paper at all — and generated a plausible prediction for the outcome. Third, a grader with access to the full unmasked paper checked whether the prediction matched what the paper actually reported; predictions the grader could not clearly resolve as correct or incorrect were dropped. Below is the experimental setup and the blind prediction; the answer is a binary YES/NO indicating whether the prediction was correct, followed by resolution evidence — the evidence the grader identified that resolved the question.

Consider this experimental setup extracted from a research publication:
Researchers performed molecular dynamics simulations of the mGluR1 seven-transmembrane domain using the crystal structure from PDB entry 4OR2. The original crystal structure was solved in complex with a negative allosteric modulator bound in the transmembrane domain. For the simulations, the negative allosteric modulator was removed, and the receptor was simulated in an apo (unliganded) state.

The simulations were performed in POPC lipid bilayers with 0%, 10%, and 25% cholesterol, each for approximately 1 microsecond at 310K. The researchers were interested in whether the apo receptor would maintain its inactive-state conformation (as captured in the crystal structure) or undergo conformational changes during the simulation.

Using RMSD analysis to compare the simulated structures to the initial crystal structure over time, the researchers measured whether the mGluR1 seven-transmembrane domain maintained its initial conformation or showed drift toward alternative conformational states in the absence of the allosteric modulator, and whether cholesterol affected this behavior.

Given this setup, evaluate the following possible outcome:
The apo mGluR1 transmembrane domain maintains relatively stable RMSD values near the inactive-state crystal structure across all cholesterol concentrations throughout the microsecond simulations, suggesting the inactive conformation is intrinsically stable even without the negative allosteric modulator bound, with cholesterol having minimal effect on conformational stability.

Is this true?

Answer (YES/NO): NO